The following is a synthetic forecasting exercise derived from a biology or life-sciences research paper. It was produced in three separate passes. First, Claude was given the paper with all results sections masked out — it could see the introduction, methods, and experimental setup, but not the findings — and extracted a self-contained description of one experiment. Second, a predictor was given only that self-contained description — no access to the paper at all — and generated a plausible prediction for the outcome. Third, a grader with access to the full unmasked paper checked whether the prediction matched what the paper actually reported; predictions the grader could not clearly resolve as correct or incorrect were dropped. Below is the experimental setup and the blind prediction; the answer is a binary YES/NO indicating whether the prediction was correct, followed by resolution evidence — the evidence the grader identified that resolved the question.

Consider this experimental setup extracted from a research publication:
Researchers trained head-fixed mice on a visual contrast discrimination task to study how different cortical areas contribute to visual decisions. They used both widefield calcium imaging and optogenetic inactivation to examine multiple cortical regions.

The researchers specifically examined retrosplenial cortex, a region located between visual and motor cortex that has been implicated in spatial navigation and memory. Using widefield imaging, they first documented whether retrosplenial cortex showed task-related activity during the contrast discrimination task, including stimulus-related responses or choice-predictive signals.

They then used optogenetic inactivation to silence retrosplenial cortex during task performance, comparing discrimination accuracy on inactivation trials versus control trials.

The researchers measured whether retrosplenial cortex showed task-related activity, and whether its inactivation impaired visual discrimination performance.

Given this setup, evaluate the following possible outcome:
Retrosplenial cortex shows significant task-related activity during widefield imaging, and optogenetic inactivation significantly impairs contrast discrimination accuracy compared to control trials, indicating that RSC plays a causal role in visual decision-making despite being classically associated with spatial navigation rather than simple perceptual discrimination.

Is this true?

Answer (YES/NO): NO